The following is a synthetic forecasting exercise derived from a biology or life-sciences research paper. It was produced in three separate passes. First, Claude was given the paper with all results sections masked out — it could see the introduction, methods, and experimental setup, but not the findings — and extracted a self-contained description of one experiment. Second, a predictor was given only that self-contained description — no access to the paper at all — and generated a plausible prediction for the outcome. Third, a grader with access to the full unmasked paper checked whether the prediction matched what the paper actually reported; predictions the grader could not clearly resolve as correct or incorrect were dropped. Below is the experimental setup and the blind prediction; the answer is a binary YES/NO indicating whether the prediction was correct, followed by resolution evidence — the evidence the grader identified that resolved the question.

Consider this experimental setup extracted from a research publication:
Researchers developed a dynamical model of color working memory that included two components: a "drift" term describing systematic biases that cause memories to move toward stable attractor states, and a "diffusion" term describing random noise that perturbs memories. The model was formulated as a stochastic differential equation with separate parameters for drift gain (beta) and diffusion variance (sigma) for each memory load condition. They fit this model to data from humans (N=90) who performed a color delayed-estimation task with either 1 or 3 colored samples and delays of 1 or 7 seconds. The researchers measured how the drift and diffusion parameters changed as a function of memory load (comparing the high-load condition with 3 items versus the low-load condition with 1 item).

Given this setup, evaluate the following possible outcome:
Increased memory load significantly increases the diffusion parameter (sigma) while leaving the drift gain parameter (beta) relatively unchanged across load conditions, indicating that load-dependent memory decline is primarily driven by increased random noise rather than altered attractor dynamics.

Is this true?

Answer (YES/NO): NO